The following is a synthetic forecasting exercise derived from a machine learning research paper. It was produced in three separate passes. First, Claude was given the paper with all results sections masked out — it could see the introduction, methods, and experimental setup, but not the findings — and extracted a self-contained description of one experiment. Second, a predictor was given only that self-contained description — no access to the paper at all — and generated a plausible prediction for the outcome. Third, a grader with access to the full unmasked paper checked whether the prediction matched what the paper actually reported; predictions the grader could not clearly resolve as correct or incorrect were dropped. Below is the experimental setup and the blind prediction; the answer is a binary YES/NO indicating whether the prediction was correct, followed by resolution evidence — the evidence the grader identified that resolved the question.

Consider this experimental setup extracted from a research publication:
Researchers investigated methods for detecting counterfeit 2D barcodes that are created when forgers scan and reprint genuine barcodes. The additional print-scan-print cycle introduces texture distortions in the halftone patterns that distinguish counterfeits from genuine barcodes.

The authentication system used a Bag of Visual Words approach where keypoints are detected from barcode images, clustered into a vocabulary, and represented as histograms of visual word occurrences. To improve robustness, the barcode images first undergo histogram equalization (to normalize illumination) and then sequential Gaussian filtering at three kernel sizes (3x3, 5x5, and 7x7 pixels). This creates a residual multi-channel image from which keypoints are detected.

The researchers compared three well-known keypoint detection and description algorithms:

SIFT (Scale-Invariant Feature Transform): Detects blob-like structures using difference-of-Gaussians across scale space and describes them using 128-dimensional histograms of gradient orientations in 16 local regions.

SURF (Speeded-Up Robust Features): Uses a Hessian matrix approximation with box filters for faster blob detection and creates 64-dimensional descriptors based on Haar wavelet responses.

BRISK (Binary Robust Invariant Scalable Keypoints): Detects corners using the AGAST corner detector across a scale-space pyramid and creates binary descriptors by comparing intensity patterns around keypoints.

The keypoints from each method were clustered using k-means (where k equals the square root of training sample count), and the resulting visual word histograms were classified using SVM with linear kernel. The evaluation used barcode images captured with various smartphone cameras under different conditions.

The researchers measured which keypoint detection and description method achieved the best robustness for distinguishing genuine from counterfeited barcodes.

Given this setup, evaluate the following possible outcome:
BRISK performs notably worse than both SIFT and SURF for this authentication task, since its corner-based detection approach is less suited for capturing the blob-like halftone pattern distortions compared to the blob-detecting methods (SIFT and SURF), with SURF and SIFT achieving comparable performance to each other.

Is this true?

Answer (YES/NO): NO